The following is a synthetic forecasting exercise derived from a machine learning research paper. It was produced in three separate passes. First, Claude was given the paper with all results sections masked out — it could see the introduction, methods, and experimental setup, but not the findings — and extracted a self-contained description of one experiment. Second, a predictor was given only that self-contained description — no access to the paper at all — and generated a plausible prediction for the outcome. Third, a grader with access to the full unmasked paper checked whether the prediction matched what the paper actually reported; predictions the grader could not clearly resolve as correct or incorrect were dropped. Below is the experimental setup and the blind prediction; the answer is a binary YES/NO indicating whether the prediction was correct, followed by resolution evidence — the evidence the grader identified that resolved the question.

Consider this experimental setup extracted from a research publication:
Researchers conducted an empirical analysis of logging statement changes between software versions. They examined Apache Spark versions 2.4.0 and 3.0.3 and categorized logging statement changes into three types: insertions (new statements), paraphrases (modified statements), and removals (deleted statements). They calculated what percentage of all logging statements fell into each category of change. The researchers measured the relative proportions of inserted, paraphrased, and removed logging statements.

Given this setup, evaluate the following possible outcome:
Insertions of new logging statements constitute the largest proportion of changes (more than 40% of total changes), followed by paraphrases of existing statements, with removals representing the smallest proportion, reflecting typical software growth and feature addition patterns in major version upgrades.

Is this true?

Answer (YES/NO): NO